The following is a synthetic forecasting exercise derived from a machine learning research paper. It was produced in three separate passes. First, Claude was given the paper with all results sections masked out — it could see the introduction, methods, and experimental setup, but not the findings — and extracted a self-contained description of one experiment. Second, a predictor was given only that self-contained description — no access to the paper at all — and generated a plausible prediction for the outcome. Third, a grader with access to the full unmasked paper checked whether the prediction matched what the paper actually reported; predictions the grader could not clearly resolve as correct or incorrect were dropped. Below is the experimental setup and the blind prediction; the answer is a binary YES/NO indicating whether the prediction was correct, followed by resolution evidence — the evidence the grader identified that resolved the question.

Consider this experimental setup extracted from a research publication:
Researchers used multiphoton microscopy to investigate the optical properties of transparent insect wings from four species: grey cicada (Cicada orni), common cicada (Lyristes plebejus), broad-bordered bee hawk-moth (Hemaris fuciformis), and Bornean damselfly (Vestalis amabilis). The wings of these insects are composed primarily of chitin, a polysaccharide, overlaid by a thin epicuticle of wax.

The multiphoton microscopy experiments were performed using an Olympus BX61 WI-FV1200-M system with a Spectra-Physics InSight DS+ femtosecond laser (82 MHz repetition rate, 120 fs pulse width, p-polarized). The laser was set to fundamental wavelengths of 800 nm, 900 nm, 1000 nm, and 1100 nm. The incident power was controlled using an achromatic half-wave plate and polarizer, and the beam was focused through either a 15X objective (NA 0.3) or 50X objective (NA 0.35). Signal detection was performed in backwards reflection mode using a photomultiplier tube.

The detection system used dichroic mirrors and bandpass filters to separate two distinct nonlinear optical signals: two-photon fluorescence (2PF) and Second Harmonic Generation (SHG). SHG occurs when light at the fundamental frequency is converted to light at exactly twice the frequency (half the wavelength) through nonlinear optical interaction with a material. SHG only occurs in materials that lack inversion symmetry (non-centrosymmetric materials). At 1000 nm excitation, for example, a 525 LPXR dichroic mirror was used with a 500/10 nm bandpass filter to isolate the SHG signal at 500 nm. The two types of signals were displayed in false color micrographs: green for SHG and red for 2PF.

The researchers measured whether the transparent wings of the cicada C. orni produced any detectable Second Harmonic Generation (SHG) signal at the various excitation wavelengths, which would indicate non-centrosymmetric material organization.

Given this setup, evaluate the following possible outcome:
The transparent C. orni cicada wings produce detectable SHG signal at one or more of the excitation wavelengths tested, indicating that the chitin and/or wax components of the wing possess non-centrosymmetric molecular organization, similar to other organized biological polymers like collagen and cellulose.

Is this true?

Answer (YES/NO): YES